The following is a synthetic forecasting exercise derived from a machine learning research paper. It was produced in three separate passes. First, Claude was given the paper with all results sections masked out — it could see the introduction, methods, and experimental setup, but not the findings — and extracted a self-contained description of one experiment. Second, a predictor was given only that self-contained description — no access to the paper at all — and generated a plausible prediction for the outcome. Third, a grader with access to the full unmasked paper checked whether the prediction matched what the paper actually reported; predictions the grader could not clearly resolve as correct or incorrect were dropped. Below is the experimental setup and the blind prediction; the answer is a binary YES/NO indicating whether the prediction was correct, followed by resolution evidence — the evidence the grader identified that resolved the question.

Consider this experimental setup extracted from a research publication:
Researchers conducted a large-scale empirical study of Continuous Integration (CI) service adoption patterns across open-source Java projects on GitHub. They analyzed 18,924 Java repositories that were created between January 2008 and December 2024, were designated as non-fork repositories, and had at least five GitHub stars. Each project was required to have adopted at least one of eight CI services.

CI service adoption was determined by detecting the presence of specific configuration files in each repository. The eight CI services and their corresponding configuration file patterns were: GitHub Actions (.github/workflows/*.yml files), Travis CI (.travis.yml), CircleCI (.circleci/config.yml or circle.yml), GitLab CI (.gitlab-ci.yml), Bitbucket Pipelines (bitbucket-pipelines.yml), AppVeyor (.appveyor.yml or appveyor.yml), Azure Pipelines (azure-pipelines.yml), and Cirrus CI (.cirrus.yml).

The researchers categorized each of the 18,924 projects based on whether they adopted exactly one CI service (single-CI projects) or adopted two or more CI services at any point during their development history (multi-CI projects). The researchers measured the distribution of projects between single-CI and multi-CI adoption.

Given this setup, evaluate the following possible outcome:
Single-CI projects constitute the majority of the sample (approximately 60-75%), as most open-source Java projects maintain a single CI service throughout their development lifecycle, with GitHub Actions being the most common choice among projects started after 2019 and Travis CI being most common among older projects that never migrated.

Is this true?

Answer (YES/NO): NO